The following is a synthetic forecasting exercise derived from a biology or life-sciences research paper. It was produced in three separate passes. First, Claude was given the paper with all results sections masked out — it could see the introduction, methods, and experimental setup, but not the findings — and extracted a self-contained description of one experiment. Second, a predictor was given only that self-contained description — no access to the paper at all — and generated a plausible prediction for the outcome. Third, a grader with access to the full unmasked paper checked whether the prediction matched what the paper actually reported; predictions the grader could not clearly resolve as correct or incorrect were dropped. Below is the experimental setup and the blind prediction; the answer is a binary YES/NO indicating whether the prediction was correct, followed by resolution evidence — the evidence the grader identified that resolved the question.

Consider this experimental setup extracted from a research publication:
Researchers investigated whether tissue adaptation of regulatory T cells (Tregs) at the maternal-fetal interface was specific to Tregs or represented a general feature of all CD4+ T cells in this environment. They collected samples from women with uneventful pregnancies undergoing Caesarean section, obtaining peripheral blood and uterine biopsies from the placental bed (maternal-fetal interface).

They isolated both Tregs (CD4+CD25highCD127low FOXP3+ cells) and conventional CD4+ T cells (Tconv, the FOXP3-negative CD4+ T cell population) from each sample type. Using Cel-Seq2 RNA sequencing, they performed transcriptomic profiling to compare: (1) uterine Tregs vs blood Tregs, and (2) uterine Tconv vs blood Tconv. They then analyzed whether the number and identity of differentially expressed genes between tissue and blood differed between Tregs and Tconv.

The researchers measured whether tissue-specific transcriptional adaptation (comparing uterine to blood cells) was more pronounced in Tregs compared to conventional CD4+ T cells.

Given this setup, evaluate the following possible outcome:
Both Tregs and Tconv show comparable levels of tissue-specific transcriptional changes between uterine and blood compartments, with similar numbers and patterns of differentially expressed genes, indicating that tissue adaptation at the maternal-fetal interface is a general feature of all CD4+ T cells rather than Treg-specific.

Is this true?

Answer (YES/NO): YES